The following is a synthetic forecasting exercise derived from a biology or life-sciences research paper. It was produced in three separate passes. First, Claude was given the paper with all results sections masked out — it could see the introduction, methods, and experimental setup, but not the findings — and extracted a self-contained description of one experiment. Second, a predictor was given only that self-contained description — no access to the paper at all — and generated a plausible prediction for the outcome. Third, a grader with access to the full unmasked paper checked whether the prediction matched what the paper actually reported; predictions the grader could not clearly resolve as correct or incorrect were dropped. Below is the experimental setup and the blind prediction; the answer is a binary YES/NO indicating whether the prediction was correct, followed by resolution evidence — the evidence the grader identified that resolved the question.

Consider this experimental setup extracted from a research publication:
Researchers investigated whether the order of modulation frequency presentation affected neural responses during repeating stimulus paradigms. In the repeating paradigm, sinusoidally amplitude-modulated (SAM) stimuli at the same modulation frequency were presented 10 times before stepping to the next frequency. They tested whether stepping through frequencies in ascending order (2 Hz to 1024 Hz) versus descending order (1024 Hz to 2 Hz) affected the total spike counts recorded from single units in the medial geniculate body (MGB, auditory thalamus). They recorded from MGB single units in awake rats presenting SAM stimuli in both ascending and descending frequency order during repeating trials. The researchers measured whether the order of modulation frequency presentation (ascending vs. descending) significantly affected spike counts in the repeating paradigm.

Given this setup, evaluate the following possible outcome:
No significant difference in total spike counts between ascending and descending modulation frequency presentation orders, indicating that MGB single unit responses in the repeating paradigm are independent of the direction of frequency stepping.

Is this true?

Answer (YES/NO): YES